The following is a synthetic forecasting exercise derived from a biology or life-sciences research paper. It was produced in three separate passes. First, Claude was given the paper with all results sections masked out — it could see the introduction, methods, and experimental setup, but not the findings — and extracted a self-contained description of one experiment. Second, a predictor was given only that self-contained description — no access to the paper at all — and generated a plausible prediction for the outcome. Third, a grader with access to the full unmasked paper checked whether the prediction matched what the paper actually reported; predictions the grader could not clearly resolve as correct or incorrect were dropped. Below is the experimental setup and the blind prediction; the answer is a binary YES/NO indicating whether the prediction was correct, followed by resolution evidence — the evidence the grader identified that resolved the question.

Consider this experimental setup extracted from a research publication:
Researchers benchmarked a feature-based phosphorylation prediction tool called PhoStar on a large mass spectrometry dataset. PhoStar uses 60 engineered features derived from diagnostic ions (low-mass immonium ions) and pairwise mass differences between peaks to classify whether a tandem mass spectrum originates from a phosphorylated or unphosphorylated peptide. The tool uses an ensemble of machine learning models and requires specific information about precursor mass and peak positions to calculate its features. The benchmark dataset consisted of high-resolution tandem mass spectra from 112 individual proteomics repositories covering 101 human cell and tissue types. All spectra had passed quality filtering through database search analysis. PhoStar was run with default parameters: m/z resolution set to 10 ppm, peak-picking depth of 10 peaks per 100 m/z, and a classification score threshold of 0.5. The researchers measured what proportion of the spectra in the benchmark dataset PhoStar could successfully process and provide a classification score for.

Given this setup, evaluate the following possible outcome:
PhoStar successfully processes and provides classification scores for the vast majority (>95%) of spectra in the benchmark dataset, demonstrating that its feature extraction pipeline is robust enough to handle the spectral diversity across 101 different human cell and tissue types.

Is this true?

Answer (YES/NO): YES